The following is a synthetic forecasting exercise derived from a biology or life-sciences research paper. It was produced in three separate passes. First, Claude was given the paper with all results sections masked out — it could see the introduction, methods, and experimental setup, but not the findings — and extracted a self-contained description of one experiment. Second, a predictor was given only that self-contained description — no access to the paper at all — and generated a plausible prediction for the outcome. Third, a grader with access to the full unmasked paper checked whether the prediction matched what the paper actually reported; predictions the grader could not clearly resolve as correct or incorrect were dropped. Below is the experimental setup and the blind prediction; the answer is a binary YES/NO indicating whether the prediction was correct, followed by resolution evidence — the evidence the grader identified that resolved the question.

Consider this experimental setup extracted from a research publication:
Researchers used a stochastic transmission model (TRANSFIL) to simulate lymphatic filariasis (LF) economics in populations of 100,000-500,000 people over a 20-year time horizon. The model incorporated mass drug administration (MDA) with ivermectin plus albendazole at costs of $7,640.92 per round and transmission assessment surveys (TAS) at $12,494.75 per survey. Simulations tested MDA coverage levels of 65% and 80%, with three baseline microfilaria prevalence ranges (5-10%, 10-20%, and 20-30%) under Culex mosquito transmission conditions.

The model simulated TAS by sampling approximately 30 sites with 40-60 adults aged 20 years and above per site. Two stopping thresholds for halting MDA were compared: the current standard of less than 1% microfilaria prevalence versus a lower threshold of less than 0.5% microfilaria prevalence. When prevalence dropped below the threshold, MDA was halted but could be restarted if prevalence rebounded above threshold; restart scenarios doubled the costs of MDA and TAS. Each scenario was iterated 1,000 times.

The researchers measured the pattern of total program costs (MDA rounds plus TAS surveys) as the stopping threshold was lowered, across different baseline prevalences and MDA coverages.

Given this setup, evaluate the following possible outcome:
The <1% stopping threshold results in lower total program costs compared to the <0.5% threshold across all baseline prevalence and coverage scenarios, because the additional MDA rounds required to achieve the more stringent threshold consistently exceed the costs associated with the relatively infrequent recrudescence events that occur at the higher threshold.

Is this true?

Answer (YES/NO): NO